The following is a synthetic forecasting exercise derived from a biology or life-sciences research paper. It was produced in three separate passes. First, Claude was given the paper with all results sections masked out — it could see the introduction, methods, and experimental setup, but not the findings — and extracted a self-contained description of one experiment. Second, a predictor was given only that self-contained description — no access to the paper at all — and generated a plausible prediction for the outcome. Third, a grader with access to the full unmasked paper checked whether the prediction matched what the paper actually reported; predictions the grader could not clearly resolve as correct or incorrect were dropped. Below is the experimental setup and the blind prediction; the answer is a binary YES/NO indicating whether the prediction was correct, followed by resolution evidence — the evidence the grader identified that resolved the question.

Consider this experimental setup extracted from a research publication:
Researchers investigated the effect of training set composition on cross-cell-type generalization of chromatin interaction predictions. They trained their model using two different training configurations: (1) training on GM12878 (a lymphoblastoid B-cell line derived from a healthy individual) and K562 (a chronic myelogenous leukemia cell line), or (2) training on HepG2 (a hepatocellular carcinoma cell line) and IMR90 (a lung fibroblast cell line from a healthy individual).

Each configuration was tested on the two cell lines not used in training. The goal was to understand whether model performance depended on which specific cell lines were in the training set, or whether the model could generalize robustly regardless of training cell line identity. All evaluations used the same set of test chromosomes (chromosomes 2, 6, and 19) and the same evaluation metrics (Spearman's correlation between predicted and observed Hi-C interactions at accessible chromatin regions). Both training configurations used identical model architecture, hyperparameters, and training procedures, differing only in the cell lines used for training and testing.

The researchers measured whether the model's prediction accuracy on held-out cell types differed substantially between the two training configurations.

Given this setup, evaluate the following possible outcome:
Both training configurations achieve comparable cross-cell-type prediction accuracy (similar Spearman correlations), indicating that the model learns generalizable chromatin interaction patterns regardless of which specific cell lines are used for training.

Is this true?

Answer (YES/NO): YES